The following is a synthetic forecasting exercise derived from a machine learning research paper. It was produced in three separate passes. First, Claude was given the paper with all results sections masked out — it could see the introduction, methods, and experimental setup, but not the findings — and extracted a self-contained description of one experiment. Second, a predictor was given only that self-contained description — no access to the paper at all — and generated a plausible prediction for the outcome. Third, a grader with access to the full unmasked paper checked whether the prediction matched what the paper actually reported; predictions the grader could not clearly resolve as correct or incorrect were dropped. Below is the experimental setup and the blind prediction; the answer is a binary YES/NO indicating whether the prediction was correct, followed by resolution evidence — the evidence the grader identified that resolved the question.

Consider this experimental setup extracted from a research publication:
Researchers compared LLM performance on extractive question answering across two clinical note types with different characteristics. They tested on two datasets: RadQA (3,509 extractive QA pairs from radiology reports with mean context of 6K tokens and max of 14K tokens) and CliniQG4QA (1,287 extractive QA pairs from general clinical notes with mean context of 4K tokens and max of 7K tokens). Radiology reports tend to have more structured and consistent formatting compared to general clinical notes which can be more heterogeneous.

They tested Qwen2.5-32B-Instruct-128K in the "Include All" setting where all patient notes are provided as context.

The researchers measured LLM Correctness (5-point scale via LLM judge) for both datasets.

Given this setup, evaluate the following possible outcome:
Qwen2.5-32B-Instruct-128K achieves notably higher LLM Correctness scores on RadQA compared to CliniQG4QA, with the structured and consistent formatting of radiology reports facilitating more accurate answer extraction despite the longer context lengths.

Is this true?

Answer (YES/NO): NO